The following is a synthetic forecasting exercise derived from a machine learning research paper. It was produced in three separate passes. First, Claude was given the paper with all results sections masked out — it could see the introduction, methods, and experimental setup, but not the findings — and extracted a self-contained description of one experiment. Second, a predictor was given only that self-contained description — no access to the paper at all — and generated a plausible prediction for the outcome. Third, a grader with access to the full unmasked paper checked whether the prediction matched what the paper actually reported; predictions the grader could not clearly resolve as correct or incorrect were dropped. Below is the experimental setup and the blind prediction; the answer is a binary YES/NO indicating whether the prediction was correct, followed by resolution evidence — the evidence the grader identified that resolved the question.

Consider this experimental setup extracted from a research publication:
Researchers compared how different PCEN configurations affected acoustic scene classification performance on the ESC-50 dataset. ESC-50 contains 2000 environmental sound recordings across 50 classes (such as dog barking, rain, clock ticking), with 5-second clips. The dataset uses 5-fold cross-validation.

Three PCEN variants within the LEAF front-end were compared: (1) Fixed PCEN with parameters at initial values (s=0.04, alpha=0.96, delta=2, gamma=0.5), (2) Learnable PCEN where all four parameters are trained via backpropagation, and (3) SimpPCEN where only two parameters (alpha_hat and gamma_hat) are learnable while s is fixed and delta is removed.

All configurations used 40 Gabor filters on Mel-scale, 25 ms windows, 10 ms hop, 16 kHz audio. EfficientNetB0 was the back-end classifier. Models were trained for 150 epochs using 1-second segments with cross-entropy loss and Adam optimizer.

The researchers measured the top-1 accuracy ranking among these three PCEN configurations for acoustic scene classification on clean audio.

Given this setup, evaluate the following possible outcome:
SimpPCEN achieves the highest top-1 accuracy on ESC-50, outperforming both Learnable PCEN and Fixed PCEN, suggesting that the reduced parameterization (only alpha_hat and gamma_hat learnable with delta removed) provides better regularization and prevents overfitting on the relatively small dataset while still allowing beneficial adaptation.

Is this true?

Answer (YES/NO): YES